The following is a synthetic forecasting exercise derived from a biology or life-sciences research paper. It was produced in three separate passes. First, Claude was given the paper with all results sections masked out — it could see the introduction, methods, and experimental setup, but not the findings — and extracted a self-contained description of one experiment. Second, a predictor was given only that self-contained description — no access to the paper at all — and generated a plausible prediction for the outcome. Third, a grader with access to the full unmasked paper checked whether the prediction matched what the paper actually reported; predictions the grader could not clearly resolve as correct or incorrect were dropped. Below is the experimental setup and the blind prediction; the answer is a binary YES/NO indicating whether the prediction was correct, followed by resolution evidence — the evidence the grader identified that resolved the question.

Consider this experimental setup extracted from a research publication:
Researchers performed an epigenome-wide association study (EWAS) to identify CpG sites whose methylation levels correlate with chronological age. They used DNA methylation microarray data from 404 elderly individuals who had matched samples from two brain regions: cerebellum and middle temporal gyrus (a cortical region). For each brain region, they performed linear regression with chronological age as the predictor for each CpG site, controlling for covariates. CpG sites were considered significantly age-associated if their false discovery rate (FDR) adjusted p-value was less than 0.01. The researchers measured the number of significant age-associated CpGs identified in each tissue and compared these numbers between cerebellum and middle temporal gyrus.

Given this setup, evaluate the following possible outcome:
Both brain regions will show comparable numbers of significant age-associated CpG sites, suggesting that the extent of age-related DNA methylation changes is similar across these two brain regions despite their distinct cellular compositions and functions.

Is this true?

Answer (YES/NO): NO